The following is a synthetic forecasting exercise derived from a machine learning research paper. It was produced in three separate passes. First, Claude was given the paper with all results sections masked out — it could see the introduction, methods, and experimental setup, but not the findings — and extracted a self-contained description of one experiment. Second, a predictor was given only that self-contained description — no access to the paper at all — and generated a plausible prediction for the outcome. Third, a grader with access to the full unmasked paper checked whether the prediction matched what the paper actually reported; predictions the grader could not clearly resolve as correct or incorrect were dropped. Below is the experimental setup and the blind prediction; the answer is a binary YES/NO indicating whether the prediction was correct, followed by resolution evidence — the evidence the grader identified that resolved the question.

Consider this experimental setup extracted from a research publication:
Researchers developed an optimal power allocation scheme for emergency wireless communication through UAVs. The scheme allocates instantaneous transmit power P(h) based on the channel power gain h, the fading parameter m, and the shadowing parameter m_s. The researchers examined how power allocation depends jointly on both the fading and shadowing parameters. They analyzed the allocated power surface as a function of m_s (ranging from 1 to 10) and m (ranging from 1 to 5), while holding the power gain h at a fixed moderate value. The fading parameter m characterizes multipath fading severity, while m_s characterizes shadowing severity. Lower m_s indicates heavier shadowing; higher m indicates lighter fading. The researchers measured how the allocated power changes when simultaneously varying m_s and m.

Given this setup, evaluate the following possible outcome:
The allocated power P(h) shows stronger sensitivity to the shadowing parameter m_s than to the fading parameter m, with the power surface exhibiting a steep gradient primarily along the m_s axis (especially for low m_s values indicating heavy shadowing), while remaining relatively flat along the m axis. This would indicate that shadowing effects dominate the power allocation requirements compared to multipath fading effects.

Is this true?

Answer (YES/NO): NO